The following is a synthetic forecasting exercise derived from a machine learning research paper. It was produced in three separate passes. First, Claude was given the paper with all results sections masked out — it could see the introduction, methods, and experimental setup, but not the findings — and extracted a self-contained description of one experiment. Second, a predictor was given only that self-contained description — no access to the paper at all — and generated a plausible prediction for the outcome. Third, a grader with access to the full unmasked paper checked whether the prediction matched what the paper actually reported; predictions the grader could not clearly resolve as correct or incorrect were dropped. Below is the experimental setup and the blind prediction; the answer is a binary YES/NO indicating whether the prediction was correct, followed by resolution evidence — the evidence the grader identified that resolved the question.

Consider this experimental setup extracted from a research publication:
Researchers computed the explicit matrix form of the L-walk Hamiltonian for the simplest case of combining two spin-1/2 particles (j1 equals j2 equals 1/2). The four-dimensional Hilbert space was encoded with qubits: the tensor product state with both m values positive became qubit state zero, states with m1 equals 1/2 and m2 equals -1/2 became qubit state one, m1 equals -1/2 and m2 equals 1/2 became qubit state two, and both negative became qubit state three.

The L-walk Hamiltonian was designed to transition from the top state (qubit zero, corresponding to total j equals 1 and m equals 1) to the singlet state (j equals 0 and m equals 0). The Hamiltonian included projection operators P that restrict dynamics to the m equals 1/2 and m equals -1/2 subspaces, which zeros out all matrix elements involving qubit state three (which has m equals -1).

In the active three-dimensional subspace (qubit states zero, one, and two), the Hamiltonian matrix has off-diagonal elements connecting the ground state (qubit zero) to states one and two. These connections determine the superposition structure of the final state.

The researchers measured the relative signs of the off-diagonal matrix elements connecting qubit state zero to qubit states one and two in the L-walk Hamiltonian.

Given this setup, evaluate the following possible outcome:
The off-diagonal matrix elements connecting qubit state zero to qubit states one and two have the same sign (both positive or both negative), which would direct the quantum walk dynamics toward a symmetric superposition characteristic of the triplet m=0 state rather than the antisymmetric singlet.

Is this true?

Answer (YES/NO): NO